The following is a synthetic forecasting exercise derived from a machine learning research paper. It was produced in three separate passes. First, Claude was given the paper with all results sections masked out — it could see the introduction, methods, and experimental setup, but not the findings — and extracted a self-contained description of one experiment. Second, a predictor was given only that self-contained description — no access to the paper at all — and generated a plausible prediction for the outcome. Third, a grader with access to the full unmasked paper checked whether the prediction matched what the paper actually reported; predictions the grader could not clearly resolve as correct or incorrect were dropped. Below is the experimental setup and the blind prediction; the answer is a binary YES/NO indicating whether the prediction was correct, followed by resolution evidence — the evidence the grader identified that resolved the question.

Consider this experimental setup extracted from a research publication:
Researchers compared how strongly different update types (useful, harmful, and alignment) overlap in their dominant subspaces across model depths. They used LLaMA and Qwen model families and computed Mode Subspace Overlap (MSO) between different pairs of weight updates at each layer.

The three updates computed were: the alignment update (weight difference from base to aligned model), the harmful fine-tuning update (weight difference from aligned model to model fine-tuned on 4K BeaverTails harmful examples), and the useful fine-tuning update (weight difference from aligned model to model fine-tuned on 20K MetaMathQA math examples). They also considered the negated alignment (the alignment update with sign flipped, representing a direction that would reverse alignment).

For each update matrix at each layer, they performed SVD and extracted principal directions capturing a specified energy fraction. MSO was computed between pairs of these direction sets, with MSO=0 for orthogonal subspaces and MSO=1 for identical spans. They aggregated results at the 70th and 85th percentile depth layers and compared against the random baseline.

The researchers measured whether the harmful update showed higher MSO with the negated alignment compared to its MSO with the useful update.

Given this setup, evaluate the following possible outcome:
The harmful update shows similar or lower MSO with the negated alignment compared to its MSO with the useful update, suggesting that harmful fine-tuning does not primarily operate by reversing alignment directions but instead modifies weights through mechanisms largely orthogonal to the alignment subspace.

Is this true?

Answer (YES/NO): YES